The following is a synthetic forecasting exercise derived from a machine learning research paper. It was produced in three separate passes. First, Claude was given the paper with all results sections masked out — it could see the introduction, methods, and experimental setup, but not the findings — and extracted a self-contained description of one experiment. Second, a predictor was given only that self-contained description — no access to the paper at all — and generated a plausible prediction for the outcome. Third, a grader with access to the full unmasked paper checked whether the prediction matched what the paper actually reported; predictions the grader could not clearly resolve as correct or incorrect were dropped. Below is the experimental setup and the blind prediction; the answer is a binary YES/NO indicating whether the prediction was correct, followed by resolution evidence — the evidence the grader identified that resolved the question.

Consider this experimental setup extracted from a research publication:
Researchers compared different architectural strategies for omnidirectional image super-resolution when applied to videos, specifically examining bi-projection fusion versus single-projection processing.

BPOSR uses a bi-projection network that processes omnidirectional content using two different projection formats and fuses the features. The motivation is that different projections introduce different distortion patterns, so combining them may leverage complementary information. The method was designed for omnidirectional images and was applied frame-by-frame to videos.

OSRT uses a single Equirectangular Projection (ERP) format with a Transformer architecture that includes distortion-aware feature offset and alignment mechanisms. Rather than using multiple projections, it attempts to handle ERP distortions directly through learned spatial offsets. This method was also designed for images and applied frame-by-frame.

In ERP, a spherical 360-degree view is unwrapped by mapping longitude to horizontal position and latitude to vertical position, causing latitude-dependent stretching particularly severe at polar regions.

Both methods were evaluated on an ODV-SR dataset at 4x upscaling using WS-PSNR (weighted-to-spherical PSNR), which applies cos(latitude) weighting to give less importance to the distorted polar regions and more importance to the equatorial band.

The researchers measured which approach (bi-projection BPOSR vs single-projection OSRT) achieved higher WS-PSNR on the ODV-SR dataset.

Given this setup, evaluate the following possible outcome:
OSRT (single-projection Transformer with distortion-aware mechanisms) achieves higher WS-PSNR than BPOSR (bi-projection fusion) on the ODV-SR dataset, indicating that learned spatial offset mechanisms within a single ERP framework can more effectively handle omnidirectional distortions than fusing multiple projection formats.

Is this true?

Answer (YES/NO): NO